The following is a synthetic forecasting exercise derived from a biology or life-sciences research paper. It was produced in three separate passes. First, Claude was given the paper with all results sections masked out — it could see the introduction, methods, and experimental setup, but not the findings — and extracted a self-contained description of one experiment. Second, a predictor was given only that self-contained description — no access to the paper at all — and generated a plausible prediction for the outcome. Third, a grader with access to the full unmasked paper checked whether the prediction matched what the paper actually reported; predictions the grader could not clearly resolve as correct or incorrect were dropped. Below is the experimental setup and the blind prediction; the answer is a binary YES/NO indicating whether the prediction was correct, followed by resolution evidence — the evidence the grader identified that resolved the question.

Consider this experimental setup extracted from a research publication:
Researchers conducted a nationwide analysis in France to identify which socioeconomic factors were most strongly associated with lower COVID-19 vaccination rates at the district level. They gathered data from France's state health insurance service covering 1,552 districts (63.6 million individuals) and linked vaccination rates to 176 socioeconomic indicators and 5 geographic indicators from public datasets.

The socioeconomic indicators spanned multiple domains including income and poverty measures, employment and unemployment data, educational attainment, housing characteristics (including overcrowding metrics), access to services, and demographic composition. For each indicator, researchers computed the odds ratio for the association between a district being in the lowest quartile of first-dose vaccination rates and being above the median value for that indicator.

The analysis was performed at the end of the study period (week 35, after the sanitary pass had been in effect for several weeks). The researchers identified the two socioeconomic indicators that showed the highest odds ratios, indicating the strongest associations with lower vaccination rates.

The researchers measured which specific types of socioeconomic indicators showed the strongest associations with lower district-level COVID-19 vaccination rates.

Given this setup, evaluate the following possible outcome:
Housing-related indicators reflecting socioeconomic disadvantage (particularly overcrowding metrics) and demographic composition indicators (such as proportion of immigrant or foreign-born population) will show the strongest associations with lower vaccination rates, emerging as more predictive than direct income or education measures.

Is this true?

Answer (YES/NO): NO